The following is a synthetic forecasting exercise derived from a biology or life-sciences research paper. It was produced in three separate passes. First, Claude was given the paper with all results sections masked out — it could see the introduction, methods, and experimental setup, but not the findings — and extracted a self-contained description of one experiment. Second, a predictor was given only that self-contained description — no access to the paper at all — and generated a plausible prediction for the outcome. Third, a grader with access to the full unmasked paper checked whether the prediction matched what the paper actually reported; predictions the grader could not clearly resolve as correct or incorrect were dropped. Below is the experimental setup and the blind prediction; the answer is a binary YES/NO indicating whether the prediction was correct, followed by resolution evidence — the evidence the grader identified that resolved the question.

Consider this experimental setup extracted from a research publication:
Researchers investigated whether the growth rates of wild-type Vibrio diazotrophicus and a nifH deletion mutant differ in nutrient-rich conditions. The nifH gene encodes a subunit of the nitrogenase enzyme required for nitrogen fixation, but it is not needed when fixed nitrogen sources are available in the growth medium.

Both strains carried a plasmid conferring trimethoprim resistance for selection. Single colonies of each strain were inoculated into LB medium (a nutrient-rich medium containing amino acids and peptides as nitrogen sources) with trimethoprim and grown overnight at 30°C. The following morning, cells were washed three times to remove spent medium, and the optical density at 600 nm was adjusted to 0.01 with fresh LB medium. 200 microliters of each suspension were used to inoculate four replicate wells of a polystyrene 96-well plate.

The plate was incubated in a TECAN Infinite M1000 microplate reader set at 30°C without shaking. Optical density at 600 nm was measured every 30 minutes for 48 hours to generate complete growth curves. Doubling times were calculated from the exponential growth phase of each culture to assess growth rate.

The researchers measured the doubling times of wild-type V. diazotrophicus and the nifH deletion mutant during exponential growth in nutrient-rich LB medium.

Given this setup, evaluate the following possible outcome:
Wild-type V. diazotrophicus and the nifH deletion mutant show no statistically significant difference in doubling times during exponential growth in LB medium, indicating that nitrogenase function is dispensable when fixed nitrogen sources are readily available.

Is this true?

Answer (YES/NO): YES